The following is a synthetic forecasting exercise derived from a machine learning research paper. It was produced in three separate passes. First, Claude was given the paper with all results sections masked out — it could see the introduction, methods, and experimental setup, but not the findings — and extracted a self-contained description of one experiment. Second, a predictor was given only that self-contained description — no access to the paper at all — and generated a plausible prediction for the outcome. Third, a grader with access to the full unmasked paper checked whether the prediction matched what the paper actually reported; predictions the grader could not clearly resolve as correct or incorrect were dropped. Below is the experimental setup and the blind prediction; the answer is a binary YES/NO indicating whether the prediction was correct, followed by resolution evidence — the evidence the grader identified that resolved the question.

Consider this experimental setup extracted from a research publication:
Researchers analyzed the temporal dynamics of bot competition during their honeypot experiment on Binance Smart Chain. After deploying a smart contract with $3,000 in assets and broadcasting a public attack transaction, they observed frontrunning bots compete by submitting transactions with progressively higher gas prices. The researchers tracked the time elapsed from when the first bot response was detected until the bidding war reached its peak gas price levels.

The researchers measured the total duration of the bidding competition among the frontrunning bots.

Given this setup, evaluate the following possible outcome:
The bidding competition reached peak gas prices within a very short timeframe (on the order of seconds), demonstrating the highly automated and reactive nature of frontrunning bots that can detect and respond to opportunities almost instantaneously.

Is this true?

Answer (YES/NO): NO